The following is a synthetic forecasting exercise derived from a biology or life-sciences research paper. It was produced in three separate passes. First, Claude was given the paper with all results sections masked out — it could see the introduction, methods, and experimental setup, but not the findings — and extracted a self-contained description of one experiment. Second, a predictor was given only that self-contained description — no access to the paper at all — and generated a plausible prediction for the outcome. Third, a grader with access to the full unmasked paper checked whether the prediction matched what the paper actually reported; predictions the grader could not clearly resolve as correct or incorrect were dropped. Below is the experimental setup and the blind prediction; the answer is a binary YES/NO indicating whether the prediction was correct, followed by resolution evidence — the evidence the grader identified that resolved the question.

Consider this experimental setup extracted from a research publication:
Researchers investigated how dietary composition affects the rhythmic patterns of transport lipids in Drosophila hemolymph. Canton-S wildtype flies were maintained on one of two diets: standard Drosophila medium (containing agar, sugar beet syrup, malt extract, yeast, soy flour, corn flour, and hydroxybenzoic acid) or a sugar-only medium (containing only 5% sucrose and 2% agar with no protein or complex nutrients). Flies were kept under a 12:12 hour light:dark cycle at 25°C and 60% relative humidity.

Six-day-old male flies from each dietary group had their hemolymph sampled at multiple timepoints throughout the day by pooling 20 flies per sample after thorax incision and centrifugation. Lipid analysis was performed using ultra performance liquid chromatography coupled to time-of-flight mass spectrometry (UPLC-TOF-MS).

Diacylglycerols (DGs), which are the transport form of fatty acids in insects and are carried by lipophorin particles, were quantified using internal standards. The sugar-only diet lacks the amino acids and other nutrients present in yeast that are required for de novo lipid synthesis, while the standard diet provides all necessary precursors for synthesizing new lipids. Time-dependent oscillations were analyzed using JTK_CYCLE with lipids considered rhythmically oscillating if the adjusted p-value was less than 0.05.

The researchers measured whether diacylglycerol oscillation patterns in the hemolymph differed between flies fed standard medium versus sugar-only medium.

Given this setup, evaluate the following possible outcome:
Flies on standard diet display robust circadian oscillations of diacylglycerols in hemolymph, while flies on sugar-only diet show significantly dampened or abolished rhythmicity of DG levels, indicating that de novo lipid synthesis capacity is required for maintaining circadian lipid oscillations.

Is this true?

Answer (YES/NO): NO